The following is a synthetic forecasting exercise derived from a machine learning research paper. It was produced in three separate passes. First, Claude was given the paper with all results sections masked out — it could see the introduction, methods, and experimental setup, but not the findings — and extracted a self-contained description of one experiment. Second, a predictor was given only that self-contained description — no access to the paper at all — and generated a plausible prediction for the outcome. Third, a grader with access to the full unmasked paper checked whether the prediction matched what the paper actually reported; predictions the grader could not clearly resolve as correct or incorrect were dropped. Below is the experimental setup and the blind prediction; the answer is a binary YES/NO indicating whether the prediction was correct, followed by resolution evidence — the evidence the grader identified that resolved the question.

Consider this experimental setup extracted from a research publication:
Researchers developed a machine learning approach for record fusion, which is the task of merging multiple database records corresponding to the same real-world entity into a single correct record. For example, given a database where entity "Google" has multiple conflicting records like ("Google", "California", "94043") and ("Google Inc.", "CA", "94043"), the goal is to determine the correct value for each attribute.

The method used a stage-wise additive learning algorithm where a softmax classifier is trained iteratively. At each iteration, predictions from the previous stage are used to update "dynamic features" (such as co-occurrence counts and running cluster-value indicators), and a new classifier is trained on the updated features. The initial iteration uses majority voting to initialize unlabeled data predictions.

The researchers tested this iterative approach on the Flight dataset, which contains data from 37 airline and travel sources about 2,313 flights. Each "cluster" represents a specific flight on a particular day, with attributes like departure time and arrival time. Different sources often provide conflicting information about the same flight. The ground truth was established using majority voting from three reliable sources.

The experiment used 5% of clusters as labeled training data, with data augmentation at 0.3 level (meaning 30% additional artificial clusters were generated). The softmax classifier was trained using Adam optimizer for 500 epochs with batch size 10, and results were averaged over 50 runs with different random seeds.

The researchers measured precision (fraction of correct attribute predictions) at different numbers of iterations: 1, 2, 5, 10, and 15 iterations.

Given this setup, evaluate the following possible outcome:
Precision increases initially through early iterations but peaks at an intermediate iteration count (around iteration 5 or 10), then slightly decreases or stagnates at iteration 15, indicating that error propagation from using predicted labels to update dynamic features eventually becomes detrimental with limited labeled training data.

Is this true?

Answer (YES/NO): NO